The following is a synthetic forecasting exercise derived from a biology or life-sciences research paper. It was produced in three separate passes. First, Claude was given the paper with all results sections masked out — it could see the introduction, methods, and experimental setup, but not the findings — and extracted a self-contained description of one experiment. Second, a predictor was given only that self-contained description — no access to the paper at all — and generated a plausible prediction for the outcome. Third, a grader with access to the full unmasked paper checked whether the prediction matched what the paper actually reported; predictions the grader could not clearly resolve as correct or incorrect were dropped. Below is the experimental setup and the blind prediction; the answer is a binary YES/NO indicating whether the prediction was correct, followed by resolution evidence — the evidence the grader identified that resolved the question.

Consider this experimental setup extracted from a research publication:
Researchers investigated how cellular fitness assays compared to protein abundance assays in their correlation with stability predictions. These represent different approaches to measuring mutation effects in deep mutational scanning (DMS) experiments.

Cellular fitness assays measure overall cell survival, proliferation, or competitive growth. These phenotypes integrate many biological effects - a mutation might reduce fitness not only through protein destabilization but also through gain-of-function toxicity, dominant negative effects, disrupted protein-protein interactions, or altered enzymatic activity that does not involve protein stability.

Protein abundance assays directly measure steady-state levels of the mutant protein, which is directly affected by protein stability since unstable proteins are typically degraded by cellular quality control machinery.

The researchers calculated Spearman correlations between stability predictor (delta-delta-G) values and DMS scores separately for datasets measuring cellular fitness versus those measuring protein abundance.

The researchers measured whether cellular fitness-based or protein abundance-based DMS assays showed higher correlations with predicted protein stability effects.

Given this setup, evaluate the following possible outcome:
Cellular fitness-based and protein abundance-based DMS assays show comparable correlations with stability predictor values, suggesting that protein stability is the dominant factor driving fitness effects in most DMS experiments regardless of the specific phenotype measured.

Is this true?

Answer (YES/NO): NO